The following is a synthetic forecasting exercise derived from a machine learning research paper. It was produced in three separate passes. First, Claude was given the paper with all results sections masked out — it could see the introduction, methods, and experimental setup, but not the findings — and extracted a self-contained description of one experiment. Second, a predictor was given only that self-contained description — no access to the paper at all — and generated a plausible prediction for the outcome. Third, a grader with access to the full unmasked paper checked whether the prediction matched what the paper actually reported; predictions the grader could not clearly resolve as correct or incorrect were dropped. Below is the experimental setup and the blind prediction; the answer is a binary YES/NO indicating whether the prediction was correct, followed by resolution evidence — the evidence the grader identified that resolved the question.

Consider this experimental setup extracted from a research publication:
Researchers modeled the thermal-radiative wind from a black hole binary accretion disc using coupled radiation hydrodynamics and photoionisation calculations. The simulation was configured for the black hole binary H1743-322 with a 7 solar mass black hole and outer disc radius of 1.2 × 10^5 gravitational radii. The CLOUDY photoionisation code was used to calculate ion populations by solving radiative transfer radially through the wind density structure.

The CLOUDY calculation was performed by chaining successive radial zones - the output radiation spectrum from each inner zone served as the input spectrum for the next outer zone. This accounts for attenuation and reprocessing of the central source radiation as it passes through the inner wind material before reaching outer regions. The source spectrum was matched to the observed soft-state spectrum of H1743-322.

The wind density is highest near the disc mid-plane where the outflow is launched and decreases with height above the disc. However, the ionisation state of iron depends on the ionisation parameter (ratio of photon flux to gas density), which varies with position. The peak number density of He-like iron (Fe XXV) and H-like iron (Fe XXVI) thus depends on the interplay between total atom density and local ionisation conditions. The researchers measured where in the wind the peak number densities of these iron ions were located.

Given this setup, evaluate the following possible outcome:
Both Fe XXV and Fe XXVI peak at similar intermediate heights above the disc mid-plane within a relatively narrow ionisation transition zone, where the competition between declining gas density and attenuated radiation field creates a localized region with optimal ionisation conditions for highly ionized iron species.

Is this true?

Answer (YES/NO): NO